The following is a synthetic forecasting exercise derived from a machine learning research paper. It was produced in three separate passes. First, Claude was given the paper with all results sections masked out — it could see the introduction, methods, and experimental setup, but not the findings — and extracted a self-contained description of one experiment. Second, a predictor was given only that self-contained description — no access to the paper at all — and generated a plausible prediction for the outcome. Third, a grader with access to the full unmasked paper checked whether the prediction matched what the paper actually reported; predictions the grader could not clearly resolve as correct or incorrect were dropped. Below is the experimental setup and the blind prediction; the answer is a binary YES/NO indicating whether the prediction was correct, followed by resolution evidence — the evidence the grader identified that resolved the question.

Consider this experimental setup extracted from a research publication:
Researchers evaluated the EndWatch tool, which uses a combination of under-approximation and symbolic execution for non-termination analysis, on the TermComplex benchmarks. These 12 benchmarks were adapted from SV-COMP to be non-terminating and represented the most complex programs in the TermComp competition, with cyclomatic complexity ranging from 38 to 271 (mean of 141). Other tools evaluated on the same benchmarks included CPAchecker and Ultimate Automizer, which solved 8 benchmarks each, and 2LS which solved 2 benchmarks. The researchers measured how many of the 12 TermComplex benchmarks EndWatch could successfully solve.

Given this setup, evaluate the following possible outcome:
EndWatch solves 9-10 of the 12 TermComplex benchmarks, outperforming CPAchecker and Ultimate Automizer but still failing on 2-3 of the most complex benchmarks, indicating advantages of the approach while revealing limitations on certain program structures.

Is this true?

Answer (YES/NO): NO